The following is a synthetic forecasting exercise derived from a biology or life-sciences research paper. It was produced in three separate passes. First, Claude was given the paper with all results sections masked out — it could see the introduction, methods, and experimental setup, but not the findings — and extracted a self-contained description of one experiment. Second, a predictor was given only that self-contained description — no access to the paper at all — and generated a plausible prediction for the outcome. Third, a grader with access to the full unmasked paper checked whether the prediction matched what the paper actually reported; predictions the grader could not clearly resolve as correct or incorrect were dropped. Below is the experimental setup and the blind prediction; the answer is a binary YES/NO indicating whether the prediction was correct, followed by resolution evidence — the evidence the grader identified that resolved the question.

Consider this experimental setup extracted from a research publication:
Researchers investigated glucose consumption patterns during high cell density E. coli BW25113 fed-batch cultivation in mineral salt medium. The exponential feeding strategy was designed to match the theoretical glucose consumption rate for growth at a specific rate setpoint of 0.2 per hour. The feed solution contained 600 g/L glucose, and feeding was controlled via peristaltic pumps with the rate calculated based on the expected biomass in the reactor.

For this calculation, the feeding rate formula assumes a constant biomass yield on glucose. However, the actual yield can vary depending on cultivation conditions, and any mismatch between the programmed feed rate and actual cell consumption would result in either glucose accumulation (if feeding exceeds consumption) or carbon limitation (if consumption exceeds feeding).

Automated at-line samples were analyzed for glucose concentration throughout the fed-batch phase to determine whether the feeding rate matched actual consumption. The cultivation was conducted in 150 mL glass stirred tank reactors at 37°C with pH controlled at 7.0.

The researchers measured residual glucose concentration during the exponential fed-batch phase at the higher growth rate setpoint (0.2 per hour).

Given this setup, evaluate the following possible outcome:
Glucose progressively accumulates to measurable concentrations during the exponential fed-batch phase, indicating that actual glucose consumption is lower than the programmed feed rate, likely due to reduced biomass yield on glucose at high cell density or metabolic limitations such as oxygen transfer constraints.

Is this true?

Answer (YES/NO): NO